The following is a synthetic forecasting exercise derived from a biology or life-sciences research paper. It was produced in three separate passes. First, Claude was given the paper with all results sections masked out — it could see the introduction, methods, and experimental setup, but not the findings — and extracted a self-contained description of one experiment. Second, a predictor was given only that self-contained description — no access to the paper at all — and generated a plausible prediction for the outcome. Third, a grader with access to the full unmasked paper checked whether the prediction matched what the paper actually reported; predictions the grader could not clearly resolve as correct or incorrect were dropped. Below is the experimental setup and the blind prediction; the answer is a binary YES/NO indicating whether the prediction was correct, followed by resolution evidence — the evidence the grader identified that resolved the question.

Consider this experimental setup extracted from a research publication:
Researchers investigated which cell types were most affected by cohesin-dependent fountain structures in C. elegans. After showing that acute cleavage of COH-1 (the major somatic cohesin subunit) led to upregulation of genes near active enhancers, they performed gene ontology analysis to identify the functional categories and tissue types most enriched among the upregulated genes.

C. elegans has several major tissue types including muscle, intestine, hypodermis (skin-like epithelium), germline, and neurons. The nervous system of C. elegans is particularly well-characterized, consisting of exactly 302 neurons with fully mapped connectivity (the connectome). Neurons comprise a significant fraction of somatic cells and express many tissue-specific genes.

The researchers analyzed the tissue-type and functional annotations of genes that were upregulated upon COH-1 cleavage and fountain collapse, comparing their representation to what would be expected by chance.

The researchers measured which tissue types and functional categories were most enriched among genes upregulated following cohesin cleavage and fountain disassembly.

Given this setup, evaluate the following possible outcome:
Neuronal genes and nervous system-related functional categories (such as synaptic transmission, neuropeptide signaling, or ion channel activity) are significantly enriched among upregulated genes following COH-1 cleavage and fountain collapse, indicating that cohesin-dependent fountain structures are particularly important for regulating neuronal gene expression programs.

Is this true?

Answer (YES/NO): YES